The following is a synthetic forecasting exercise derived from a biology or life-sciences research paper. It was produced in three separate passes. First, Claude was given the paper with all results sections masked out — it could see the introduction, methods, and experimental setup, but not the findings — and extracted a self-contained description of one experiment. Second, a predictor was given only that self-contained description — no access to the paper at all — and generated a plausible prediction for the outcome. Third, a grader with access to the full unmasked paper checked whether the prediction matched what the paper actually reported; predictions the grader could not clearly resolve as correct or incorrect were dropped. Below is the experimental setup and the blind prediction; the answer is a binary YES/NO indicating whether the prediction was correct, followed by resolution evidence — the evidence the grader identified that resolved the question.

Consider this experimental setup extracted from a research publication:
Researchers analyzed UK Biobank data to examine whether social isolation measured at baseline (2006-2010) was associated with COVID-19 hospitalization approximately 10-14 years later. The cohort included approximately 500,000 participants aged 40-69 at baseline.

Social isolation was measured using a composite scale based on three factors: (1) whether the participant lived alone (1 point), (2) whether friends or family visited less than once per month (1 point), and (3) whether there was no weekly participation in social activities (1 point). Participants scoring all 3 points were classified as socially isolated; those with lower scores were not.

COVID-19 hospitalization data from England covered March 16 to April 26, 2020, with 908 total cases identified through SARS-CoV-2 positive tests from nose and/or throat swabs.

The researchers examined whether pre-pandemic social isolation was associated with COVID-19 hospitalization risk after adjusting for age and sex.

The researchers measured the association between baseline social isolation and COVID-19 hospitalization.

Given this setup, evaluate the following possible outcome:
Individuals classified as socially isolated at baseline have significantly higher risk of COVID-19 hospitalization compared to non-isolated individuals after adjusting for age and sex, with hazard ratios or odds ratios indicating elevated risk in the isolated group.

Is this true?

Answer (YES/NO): NO